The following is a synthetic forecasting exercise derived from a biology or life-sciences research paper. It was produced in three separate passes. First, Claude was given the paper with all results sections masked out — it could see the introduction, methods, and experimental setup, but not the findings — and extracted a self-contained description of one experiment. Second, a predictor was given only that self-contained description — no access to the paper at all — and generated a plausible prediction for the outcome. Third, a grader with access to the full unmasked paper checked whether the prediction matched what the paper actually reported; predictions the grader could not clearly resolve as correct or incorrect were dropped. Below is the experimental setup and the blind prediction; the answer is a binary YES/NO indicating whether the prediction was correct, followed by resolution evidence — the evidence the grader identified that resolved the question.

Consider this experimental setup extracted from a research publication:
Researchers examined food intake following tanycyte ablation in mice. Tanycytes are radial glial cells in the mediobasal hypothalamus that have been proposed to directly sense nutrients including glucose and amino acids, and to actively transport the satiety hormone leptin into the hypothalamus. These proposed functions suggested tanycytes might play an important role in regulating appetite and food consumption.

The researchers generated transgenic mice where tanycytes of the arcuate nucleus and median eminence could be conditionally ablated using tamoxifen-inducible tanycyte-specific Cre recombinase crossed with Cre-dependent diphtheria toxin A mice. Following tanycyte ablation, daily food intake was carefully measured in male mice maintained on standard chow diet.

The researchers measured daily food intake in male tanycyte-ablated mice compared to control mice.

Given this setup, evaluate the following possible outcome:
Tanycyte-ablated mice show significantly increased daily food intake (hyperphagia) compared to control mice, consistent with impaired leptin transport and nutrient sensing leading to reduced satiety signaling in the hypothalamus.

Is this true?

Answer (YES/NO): NO